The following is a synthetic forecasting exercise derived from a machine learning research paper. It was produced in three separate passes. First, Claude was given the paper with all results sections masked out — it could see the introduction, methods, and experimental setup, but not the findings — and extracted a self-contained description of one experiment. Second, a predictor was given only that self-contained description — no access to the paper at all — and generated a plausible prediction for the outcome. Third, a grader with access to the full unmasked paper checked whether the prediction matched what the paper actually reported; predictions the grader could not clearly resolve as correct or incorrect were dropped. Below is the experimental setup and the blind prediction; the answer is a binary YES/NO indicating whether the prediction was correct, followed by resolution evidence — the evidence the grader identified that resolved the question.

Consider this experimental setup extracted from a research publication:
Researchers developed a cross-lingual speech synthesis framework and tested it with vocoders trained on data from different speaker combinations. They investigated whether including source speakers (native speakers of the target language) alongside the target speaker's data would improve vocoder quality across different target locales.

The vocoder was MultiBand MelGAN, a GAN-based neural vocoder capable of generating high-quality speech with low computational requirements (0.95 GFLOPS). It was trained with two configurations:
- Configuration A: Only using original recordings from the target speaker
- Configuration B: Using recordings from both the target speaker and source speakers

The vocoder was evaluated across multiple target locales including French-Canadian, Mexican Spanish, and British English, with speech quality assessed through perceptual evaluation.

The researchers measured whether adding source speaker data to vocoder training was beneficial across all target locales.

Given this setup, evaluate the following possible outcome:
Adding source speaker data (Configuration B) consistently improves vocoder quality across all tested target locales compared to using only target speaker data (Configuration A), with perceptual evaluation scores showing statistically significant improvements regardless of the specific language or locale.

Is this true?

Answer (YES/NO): NO